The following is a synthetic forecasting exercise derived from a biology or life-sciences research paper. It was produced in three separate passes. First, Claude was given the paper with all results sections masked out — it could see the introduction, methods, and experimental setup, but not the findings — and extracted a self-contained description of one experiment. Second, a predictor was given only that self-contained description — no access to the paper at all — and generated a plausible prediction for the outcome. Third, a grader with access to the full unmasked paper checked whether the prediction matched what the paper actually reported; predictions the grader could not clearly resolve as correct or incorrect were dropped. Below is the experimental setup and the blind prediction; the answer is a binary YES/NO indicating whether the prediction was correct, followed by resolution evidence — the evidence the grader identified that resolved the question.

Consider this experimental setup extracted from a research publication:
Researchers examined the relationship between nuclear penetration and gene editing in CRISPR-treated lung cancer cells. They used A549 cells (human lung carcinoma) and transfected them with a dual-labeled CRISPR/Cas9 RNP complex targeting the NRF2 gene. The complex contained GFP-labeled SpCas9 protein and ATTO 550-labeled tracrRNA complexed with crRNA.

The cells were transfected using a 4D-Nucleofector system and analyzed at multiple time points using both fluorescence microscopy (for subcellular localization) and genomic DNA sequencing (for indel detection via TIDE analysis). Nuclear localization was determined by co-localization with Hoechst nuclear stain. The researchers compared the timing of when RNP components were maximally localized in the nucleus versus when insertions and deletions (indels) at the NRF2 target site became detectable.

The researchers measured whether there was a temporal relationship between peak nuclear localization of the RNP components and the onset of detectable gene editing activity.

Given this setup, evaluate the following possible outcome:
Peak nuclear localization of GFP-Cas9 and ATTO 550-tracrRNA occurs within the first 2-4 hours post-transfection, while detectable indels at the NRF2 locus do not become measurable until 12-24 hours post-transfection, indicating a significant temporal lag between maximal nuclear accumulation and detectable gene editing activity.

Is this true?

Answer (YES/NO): NO